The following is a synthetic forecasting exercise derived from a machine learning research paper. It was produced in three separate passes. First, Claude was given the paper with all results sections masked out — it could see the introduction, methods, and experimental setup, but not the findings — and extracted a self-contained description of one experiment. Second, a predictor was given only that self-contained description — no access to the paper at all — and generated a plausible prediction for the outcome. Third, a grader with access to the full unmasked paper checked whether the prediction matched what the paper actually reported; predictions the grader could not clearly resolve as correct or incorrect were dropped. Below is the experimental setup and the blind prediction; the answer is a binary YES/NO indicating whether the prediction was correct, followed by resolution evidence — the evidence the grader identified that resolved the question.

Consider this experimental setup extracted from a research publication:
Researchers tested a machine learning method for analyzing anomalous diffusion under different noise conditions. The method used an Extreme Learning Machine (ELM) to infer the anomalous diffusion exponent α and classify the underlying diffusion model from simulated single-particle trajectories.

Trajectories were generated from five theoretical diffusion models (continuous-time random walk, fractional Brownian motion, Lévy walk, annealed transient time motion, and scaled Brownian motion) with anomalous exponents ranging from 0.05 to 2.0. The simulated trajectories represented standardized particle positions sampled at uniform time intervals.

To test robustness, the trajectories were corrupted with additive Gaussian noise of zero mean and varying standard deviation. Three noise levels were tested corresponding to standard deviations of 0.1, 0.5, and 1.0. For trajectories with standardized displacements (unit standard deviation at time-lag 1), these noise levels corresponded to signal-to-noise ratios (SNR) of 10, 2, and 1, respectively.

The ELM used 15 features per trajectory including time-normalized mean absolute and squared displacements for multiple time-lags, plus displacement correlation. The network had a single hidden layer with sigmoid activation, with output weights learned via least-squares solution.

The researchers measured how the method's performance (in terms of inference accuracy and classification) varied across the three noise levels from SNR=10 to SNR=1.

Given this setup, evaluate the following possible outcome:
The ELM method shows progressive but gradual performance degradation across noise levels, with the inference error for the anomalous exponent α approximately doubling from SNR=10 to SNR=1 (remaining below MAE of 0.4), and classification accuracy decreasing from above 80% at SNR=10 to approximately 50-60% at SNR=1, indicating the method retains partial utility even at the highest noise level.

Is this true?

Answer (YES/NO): NO